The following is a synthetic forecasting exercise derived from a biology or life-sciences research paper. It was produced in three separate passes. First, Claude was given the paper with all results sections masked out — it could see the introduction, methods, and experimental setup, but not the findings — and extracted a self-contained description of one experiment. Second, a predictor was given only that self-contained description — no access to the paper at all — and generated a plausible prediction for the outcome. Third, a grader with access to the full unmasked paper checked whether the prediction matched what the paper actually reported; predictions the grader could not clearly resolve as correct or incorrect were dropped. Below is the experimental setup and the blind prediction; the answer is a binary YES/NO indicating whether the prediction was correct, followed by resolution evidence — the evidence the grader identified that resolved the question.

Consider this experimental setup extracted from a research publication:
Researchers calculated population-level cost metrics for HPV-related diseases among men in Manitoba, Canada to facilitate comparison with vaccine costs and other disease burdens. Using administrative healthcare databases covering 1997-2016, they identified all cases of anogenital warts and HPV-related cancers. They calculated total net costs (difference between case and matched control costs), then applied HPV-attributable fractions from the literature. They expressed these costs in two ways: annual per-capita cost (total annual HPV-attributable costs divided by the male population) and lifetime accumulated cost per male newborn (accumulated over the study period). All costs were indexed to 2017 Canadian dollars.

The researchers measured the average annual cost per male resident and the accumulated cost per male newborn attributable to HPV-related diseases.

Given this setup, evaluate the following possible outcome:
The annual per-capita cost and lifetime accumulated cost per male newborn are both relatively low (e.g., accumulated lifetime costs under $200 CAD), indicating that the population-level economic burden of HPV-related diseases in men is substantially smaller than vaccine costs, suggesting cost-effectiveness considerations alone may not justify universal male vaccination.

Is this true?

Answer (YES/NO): NO